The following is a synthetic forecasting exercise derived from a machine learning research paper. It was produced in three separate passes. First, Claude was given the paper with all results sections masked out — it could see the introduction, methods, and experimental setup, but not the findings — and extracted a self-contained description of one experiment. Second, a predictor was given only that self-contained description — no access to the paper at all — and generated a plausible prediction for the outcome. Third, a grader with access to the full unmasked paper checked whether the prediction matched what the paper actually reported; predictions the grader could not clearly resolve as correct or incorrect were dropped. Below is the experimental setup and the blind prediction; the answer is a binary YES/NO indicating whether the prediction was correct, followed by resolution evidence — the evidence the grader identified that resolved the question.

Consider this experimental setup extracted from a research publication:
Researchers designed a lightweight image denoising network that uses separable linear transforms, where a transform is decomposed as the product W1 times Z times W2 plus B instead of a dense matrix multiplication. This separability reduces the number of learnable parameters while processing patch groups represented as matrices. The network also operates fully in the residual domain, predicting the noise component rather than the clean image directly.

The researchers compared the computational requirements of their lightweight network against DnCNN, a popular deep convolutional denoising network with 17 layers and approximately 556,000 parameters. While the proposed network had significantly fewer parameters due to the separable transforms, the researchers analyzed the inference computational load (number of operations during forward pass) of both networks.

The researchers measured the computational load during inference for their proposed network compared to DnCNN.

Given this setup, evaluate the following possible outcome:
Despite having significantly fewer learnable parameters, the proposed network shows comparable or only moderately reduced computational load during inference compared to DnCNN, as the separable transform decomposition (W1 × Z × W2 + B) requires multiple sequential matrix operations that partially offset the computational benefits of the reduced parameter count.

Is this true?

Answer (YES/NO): YES